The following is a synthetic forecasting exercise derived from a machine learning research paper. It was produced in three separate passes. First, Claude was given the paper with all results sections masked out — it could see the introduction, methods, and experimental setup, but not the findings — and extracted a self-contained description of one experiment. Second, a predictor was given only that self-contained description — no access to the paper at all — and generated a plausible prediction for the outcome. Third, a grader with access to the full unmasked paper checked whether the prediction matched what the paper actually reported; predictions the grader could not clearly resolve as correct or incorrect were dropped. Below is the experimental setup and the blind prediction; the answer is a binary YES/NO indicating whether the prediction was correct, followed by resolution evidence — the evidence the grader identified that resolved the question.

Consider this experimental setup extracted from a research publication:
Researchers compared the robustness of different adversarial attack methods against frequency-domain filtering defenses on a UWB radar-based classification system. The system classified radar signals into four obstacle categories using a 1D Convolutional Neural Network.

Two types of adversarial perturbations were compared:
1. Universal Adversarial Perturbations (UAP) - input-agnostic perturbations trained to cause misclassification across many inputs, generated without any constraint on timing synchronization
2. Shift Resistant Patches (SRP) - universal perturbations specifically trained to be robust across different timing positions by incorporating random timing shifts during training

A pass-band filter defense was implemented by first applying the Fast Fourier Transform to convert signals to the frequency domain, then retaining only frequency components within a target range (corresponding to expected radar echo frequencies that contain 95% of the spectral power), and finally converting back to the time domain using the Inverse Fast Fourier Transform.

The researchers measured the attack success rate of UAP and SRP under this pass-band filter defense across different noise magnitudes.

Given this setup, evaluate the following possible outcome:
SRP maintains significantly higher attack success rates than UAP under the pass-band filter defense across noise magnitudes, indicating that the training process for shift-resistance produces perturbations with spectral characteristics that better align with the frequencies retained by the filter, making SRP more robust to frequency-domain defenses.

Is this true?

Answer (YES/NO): NO